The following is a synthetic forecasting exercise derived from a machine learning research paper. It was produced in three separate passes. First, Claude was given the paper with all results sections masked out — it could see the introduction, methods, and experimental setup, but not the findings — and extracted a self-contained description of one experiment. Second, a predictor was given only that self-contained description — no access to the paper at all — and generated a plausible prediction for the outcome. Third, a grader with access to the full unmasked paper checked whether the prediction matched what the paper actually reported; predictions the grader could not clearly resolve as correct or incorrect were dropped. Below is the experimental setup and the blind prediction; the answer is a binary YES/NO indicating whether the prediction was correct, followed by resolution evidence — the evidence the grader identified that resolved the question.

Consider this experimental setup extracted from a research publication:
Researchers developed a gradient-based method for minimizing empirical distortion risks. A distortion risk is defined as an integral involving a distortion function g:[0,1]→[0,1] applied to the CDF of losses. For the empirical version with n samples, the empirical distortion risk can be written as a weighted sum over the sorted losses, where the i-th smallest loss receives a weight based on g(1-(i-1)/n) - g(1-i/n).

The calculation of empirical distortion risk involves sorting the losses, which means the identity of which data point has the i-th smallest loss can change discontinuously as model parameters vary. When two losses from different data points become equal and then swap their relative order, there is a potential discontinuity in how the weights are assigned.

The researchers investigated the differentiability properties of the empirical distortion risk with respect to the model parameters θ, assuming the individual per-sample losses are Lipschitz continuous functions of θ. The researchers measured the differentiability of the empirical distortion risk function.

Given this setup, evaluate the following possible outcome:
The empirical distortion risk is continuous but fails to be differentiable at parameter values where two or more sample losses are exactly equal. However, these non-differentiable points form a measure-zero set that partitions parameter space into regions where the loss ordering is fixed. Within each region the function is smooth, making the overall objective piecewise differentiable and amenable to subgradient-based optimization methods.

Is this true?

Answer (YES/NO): NO